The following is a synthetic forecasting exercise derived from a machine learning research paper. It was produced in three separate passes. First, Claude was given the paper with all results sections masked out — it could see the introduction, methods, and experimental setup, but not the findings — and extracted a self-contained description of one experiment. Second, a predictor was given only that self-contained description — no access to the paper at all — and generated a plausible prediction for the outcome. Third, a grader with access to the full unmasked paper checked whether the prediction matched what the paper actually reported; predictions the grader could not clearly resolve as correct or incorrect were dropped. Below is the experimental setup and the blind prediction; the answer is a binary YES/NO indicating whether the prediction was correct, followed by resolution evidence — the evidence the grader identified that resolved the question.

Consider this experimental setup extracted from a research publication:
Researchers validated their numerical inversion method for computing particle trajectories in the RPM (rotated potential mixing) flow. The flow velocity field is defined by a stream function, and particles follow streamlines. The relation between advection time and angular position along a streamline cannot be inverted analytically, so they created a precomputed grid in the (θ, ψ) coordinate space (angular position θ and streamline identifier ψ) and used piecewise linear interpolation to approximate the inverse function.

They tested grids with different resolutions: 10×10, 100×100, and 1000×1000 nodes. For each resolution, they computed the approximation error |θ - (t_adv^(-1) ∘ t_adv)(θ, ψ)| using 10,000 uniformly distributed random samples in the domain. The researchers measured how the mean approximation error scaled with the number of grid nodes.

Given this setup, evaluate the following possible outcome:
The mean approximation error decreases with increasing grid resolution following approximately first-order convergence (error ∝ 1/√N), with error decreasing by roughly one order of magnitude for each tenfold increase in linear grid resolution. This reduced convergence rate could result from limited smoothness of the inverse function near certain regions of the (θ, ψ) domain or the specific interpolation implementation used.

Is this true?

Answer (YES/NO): NO